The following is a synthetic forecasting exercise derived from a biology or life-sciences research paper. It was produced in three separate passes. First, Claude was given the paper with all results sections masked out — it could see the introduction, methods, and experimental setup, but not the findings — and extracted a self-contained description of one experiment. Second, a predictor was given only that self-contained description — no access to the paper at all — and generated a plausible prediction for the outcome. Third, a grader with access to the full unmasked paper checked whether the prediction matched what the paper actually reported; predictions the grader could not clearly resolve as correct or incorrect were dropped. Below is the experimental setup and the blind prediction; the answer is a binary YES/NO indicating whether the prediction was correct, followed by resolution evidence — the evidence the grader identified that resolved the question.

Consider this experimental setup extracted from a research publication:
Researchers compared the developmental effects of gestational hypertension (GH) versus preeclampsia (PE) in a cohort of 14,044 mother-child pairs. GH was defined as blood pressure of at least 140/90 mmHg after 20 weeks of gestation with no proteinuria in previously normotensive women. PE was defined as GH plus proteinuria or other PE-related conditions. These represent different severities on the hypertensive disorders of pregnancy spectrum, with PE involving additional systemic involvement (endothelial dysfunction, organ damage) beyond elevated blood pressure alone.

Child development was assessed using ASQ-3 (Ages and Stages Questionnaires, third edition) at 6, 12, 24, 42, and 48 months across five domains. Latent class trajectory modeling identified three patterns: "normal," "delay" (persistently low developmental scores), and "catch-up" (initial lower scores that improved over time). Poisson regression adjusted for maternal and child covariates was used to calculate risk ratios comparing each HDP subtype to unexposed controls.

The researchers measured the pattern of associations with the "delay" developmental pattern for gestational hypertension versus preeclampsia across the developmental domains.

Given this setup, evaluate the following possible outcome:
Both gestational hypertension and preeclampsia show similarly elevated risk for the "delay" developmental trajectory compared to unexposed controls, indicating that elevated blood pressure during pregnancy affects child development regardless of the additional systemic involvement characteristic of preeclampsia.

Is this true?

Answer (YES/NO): NO